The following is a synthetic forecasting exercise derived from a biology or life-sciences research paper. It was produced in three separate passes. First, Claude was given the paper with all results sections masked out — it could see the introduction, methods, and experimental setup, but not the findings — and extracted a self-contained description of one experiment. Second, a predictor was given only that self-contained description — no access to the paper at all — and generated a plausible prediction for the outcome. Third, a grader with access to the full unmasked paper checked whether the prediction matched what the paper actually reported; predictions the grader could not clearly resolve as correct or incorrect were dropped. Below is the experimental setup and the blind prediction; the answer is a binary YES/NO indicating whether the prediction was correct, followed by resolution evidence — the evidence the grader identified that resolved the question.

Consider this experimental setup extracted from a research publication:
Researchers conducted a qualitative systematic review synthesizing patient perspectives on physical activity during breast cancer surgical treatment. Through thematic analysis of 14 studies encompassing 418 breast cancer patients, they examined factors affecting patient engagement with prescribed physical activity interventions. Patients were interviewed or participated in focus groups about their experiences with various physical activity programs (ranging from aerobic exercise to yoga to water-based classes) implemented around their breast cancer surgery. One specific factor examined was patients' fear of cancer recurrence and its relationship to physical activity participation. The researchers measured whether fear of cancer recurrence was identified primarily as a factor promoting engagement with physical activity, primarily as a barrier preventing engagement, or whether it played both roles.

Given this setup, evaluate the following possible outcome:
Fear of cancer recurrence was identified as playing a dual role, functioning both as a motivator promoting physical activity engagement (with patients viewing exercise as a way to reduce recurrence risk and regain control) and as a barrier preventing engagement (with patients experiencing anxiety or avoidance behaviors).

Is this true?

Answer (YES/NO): YES